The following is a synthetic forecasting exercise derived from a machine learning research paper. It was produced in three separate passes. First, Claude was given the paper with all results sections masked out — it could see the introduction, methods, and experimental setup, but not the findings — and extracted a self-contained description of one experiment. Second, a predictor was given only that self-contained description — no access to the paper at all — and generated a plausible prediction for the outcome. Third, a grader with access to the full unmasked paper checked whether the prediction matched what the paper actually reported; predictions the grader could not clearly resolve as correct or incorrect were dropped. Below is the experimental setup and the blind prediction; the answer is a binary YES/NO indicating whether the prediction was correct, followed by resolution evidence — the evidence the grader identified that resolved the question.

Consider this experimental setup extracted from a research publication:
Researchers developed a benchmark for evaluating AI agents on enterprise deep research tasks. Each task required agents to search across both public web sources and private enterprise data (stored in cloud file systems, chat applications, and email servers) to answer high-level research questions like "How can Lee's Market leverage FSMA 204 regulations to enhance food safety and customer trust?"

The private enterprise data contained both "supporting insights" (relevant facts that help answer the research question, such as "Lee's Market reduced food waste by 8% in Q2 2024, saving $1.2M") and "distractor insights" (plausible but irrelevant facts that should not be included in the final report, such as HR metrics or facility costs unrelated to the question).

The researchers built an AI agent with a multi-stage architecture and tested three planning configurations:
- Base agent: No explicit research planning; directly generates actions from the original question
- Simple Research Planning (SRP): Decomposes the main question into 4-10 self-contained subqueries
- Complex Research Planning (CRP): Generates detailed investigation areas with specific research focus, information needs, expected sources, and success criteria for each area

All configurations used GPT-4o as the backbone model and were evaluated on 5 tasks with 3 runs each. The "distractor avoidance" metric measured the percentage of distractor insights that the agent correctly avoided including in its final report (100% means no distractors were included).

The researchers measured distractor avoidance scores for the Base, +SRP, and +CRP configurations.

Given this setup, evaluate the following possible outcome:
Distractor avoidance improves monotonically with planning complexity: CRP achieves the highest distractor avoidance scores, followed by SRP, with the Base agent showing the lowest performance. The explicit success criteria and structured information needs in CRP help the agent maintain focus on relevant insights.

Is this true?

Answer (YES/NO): YES